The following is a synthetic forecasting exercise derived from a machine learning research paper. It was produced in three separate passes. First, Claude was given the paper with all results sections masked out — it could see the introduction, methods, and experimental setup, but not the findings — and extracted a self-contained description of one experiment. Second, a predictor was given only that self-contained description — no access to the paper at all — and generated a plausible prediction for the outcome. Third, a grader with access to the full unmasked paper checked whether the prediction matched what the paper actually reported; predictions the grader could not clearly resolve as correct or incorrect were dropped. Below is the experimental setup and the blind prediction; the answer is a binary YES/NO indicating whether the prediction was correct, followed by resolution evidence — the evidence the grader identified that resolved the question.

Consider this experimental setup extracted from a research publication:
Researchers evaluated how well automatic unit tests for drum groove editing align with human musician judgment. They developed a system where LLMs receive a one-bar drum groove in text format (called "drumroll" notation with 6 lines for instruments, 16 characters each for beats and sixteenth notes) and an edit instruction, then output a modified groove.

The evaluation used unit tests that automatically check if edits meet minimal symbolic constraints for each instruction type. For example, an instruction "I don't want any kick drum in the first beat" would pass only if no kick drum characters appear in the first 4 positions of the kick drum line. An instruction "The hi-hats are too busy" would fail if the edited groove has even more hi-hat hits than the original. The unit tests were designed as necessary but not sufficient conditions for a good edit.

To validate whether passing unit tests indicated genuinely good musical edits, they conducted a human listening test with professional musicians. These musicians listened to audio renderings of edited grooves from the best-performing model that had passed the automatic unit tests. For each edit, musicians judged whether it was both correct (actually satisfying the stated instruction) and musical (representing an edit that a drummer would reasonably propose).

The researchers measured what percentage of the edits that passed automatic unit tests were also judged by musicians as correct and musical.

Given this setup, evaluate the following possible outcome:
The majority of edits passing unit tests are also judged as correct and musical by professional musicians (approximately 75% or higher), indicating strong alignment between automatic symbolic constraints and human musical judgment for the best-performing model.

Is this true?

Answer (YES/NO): NO